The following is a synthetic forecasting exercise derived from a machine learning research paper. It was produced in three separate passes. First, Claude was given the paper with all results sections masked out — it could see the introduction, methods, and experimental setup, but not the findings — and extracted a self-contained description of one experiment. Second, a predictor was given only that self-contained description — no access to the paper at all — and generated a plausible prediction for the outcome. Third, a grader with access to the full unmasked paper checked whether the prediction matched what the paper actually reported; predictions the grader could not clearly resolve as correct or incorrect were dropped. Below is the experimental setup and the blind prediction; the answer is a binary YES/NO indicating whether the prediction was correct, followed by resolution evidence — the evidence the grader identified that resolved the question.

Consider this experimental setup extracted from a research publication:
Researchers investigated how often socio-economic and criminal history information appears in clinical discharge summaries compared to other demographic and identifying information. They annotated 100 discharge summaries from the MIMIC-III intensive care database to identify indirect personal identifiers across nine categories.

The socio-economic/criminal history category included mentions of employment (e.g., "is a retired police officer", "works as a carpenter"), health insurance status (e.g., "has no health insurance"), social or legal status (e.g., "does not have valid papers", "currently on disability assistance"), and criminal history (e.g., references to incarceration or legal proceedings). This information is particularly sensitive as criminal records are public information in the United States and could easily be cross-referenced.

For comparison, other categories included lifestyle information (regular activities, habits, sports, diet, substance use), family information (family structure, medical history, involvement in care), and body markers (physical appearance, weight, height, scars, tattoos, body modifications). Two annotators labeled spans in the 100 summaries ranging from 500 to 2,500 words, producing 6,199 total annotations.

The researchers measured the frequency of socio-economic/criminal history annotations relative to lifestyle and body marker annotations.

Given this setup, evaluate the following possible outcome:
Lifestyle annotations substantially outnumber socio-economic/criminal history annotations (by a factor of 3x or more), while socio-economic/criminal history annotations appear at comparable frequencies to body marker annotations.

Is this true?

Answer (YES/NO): NO